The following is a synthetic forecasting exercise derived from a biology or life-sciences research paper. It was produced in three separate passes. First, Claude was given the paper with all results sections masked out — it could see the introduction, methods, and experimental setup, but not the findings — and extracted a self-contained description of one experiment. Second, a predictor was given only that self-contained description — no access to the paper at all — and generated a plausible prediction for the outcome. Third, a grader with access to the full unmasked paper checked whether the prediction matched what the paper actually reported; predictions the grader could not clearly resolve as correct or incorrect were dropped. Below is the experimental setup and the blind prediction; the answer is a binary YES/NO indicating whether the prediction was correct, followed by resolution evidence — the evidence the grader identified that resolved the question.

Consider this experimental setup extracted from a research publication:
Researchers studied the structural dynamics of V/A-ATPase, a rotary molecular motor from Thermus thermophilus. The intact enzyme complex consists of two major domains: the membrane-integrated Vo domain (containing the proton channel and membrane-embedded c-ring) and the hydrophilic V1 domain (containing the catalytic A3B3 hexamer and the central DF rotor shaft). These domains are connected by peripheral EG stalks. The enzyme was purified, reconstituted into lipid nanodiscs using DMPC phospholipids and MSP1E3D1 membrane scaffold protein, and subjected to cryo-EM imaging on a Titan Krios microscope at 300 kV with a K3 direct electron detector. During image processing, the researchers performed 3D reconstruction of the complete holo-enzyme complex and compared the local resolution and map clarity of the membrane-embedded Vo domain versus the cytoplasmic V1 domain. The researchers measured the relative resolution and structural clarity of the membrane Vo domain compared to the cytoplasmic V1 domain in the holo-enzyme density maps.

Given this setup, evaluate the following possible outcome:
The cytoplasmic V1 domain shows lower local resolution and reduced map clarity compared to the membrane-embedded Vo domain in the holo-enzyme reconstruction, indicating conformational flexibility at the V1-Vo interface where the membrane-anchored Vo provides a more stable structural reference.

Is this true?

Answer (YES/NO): NO